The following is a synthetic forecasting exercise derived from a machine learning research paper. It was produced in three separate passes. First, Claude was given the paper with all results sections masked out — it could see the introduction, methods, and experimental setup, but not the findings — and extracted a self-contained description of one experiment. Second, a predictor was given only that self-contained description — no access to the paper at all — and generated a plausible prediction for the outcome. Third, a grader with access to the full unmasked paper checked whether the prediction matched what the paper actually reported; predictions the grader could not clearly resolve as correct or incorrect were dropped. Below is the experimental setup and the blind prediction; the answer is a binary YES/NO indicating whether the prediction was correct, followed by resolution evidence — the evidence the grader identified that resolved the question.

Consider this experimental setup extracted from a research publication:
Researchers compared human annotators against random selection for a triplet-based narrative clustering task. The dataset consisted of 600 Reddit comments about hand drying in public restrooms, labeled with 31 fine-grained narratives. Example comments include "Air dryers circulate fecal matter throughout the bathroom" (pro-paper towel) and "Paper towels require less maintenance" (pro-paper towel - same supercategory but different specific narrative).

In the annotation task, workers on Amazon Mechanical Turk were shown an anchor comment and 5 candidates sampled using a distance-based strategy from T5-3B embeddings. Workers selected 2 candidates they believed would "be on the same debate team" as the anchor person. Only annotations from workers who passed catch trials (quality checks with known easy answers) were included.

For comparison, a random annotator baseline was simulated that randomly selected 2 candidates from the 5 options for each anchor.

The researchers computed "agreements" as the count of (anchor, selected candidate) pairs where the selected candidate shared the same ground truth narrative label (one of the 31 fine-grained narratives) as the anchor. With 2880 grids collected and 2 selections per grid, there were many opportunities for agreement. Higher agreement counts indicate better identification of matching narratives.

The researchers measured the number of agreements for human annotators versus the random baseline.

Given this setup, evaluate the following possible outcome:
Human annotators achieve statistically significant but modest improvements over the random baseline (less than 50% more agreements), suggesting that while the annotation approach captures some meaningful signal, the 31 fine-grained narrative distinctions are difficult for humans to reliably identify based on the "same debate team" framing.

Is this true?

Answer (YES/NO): NO